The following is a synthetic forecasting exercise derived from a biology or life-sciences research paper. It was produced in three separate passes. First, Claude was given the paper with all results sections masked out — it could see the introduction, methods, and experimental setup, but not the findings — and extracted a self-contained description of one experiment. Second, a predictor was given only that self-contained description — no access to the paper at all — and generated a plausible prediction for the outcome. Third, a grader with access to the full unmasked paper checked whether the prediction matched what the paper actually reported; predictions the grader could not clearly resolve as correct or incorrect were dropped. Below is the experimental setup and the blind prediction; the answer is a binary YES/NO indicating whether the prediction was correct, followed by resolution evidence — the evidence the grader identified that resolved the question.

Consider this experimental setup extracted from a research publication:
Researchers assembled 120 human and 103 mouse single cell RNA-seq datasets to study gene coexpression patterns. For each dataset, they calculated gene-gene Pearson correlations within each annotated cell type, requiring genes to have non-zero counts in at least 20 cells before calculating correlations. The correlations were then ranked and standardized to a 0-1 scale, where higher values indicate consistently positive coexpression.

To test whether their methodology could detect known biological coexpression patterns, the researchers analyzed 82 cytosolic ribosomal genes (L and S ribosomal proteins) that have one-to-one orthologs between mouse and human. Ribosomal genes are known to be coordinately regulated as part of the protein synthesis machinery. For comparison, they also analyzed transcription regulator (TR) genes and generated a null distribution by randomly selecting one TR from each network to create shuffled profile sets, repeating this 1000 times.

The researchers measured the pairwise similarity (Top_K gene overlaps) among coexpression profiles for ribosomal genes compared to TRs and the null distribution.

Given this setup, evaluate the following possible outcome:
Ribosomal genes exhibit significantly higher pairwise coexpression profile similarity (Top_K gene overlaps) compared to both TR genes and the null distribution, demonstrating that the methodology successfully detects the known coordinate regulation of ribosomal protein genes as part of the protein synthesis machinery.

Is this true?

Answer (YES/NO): YES